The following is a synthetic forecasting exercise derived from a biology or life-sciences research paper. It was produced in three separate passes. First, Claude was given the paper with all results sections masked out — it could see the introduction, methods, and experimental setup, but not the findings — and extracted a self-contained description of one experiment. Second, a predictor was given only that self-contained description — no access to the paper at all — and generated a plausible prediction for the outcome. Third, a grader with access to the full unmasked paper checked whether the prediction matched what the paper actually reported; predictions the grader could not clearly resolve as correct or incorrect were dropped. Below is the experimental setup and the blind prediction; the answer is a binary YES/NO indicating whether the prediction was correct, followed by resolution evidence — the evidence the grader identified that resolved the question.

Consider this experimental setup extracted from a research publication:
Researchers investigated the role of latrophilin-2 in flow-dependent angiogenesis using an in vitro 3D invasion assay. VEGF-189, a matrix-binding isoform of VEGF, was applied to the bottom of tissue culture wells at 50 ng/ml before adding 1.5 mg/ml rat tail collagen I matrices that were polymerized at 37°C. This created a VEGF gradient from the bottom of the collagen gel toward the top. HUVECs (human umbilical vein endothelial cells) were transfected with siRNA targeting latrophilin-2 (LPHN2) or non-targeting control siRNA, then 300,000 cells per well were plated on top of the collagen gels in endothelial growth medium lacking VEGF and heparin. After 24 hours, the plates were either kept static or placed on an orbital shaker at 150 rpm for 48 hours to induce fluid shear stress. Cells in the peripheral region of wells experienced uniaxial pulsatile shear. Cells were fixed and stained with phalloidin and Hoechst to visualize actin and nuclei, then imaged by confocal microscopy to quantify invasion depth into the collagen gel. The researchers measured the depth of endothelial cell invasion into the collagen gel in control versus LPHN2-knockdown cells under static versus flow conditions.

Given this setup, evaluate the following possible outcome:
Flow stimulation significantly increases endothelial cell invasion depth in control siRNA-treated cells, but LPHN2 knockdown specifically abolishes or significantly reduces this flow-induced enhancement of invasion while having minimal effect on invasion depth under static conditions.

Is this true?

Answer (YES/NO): YES